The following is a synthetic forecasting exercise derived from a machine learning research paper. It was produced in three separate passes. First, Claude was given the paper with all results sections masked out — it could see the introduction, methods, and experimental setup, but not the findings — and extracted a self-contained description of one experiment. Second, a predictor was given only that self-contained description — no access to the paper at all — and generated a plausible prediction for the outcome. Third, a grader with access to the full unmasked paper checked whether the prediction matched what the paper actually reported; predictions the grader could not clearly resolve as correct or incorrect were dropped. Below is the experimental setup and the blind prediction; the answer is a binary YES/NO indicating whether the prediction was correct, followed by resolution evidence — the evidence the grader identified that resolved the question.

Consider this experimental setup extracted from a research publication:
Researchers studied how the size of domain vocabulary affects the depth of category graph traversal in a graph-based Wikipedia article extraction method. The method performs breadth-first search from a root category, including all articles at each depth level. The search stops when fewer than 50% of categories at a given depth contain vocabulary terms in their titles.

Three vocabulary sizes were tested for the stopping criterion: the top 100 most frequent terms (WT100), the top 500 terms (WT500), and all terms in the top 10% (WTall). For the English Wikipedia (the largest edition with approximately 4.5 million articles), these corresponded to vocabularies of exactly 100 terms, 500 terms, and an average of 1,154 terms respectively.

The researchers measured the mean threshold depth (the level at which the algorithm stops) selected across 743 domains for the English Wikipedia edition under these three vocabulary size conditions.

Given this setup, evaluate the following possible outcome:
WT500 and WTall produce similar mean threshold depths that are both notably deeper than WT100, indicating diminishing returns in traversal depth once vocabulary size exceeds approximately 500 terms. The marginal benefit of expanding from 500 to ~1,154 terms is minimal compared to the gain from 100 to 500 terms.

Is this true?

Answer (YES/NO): NO